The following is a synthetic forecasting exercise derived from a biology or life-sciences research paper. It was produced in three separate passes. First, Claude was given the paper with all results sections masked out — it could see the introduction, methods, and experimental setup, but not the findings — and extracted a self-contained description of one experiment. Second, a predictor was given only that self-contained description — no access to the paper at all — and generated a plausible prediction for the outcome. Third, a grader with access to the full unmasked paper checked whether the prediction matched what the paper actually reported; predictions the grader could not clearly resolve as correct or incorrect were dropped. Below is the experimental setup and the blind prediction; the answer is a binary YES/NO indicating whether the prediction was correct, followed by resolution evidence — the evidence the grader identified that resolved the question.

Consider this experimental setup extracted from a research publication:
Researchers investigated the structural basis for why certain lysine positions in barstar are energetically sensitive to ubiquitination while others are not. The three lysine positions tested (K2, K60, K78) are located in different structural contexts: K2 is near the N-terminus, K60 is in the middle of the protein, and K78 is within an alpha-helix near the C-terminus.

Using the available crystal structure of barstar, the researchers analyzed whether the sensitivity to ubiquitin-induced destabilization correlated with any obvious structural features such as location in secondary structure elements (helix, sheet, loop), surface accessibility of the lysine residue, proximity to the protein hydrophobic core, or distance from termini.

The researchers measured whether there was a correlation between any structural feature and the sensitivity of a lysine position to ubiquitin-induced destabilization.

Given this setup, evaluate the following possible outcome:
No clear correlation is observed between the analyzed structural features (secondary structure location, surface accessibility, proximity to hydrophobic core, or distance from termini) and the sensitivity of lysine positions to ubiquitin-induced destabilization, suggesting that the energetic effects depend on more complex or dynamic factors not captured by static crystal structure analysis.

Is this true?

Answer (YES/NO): YES